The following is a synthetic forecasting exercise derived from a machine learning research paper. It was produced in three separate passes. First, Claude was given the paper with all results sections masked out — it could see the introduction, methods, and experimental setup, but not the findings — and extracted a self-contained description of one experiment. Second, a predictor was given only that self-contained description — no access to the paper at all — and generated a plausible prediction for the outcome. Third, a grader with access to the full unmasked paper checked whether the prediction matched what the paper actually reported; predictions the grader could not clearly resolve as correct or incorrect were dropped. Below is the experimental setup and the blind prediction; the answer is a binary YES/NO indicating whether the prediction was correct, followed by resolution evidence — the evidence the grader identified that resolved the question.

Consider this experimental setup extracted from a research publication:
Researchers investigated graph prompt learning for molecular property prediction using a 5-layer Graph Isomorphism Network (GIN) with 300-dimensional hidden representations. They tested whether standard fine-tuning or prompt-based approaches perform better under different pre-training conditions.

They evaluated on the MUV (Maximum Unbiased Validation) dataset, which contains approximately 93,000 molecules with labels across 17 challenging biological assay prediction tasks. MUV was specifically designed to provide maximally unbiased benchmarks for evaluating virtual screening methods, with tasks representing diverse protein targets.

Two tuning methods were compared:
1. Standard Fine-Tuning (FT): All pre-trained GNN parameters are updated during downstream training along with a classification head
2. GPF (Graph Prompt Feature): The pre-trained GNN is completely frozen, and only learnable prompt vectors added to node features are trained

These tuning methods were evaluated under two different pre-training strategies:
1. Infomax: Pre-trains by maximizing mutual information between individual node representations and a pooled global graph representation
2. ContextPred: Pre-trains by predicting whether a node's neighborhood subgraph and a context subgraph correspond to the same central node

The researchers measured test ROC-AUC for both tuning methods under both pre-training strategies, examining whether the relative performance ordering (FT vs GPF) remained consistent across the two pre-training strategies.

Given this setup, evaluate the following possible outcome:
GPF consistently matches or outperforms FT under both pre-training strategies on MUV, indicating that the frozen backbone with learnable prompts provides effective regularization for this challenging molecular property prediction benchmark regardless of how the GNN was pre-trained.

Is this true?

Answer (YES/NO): YES